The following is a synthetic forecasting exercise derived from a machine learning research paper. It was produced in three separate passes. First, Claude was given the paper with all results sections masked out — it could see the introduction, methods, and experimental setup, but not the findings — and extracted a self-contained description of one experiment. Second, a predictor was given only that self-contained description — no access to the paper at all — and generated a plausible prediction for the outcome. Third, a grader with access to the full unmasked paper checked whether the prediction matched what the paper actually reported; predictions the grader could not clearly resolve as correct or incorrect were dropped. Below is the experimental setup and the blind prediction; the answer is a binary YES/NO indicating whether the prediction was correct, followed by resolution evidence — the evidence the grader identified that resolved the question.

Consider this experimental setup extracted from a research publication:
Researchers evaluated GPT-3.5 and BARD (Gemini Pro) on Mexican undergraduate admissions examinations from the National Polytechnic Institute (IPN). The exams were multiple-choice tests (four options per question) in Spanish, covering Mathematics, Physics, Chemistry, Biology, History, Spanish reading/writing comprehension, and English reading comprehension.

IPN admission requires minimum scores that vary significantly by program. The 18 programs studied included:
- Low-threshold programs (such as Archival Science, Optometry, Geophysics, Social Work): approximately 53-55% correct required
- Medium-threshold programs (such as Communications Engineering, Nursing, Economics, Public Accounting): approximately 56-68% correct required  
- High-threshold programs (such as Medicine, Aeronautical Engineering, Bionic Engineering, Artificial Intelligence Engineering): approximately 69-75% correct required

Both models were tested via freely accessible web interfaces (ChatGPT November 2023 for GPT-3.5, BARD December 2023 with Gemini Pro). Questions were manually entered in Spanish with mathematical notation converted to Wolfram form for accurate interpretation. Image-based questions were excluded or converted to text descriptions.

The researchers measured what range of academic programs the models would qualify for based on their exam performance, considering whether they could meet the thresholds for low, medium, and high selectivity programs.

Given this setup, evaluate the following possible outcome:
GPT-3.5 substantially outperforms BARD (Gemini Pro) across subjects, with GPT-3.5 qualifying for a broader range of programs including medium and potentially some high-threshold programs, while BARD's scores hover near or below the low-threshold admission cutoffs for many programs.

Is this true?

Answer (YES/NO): NO